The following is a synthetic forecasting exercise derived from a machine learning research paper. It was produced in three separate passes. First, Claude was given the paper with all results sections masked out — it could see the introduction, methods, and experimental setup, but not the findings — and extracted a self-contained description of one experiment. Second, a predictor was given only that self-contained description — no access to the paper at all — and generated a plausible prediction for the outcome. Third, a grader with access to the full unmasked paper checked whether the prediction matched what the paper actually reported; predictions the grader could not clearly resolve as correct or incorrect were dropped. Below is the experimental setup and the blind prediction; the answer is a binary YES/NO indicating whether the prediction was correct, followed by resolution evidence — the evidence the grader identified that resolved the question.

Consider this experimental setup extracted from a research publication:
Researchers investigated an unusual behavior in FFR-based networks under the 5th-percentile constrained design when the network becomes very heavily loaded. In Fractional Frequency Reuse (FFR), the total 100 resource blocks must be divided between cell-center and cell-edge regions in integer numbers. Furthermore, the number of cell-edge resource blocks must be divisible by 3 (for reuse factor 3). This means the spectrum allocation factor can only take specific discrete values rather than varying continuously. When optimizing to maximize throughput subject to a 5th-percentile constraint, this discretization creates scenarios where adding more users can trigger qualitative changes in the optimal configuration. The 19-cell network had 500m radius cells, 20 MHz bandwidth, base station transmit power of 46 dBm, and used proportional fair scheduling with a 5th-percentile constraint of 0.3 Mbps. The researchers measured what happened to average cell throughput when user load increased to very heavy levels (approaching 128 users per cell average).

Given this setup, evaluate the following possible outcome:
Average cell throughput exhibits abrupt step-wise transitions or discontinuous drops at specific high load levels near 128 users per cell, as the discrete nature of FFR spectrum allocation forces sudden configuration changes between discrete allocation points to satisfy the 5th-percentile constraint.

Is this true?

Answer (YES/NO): NO